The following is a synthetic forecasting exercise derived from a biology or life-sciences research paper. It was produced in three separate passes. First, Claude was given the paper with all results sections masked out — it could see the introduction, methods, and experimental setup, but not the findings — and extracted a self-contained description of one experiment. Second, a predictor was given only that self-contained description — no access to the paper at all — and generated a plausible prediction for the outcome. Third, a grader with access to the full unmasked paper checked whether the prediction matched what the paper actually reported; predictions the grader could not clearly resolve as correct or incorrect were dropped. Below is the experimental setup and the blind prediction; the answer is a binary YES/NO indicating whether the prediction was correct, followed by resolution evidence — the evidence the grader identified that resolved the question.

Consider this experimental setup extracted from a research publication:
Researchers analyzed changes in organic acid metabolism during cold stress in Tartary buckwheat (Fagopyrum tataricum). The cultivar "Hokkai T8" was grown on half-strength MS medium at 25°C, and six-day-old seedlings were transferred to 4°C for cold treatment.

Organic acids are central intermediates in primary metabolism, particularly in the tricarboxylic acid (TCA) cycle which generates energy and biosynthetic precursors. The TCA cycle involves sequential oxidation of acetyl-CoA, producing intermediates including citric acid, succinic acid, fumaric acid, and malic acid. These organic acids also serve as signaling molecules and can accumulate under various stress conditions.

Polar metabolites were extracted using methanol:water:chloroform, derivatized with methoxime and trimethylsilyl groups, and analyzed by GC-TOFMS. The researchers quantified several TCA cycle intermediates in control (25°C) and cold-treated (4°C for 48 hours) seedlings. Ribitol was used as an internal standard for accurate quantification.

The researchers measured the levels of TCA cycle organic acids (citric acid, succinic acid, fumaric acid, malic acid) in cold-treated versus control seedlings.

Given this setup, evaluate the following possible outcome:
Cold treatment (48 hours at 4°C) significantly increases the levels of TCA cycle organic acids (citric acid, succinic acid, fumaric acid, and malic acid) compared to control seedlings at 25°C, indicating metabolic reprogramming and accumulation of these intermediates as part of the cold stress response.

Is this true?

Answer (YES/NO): YES